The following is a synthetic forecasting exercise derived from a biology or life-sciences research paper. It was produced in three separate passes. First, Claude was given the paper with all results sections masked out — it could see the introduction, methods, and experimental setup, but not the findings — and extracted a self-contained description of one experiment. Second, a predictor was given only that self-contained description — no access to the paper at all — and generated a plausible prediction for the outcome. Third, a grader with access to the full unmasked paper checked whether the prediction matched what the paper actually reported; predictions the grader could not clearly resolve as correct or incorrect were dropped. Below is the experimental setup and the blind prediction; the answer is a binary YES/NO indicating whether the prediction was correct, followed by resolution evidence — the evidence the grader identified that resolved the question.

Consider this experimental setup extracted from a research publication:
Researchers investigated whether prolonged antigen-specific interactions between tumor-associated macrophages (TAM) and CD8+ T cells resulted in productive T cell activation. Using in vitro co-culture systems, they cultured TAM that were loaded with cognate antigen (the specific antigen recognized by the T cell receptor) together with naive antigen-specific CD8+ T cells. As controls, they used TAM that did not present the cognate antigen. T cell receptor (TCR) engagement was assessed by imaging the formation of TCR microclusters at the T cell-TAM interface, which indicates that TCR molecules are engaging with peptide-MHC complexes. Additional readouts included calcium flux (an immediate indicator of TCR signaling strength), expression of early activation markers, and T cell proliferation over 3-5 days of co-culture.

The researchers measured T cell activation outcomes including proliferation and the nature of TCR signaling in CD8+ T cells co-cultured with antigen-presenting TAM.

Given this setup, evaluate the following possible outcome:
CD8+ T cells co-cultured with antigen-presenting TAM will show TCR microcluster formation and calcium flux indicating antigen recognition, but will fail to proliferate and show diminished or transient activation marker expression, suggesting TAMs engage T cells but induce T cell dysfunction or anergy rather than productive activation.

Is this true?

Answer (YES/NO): YES